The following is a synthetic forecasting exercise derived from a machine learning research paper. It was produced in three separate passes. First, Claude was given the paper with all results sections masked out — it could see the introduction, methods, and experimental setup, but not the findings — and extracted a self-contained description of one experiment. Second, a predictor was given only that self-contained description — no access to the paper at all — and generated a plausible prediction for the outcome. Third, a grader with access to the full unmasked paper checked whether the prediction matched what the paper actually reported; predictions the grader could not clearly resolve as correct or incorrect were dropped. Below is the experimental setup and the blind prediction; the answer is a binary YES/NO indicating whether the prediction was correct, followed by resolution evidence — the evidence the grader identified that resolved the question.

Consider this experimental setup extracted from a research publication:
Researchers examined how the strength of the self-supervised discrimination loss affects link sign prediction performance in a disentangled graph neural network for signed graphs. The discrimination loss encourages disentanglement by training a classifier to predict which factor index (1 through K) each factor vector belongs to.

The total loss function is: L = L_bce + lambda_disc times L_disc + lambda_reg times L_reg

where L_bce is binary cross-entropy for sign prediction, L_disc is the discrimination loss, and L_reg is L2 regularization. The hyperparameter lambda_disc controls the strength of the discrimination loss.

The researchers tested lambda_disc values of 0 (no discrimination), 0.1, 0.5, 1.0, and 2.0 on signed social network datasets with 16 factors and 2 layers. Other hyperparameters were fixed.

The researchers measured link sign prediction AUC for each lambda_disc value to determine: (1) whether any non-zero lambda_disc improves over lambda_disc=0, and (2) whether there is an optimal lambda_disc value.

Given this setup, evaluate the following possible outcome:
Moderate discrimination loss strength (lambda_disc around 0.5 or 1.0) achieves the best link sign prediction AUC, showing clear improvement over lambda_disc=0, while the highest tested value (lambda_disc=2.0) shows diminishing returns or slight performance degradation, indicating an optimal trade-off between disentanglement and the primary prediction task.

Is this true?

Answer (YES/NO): YES